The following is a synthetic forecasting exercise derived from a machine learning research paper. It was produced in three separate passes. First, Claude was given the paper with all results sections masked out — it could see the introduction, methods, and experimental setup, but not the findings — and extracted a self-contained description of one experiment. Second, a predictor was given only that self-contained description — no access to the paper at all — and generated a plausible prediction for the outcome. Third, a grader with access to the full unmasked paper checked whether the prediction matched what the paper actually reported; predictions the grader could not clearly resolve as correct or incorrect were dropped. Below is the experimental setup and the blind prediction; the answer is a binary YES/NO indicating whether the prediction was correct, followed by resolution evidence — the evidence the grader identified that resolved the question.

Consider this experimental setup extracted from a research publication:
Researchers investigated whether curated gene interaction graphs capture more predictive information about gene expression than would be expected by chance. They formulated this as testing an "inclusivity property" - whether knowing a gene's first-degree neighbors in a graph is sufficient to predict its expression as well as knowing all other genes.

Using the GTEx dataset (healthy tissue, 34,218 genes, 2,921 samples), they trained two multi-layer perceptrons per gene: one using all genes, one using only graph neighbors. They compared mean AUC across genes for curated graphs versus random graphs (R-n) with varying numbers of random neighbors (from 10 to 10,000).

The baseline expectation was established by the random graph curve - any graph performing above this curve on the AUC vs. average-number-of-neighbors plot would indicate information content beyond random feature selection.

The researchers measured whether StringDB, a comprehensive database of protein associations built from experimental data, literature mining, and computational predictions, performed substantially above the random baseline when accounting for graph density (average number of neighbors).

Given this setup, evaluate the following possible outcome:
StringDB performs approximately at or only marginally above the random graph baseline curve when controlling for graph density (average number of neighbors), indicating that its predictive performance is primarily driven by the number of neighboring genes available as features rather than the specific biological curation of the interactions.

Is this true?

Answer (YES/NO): YES